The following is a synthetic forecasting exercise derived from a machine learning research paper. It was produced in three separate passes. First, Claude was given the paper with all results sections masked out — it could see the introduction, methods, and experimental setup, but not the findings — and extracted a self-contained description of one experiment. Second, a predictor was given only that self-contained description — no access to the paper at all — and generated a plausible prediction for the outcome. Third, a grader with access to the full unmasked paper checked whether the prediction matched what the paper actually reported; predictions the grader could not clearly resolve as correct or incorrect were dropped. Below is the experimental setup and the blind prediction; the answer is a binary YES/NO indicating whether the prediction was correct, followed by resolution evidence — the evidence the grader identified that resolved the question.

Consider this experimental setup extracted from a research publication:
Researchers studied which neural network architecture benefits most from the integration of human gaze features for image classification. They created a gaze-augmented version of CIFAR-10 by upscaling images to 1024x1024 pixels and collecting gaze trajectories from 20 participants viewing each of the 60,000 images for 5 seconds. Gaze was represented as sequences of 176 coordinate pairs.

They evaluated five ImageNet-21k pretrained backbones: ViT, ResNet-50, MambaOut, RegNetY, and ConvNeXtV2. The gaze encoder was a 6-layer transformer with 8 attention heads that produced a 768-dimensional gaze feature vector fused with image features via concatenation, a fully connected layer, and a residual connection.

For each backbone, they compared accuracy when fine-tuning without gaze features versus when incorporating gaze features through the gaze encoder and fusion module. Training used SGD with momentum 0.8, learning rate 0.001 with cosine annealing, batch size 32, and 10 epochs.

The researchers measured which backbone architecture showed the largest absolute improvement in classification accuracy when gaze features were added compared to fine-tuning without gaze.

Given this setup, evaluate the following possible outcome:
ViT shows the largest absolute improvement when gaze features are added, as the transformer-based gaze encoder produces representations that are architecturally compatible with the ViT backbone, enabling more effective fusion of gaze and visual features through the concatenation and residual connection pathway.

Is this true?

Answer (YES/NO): NO